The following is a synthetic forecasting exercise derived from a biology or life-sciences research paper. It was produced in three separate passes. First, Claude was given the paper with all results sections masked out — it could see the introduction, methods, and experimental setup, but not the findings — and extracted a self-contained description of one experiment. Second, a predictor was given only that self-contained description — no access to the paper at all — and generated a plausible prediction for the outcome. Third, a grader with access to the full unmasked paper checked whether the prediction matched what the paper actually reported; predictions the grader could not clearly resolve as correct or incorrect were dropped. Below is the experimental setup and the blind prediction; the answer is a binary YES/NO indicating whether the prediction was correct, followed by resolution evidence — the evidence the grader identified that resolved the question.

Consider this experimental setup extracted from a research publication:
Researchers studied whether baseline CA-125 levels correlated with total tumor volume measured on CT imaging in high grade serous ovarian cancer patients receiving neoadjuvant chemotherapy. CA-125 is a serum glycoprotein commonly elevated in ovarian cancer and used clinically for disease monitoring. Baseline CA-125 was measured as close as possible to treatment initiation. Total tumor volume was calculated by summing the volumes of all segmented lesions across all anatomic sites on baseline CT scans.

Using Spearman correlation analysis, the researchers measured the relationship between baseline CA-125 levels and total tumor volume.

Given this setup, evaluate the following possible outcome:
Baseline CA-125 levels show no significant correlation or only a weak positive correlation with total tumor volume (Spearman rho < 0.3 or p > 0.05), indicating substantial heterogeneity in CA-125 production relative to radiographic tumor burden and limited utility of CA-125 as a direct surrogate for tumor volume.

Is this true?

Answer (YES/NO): NO